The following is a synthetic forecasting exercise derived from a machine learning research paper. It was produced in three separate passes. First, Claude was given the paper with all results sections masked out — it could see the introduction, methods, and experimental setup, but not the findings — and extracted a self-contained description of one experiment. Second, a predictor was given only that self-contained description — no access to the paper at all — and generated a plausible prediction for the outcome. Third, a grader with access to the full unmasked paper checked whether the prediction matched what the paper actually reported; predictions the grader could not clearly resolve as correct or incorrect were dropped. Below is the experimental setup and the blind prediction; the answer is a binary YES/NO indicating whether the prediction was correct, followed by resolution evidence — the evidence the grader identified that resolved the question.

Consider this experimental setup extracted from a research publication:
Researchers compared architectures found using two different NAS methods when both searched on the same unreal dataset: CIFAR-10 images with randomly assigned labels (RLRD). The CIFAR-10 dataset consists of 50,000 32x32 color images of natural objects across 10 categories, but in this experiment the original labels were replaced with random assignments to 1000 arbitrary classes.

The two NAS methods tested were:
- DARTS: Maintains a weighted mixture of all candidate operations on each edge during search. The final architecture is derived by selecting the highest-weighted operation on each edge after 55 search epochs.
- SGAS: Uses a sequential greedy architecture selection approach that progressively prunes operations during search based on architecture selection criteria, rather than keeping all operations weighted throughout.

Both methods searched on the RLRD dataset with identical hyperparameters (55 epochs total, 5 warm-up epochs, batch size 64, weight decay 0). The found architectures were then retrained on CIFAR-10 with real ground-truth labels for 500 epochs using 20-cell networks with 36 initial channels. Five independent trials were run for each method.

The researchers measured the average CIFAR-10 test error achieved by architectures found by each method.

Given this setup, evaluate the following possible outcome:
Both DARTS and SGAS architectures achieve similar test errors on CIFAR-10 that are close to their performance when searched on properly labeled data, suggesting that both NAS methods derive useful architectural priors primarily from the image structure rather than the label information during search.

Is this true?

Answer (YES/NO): NO